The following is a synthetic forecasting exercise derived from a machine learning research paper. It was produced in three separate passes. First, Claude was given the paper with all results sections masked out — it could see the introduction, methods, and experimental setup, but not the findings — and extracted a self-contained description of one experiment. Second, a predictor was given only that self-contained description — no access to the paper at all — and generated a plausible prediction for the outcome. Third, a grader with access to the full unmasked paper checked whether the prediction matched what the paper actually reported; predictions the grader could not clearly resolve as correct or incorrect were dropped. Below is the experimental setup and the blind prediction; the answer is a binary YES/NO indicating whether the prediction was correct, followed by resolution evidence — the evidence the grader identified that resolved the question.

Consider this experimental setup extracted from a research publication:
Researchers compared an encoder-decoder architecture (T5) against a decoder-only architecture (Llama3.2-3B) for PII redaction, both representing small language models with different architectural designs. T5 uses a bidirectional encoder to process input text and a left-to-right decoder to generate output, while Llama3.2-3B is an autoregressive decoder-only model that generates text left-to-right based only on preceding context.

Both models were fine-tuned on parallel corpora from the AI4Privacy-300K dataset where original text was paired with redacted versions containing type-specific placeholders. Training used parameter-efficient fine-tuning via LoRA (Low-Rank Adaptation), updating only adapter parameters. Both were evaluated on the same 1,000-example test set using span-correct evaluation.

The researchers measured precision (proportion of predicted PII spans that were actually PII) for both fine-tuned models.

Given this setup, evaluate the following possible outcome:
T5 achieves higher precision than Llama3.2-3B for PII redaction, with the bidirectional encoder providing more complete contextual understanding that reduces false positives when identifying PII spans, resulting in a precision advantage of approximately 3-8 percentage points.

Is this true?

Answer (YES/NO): NO